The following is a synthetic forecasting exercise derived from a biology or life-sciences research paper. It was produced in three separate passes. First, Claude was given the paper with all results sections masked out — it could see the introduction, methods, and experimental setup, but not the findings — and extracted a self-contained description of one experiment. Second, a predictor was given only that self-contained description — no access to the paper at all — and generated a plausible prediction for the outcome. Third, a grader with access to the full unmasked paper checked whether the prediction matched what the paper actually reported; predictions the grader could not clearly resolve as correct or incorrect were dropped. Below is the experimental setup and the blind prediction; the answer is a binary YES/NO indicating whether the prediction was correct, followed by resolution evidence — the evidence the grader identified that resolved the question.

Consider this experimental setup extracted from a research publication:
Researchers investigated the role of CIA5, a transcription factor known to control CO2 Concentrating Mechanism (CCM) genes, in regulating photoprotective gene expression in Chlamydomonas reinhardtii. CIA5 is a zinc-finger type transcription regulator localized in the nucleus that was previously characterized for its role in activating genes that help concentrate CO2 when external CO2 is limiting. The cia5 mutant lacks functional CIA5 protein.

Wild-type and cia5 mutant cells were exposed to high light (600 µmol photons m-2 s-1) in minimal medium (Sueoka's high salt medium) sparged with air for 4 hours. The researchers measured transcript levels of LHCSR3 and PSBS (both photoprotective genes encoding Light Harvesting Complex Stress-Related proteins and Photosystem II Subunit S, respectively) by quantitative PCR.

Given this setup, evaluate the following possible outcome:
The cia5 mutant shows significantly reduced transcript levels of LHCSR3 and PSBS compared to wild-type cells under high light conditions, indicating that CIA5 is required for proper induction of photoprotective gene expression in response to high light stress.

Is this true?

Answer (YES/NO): NO